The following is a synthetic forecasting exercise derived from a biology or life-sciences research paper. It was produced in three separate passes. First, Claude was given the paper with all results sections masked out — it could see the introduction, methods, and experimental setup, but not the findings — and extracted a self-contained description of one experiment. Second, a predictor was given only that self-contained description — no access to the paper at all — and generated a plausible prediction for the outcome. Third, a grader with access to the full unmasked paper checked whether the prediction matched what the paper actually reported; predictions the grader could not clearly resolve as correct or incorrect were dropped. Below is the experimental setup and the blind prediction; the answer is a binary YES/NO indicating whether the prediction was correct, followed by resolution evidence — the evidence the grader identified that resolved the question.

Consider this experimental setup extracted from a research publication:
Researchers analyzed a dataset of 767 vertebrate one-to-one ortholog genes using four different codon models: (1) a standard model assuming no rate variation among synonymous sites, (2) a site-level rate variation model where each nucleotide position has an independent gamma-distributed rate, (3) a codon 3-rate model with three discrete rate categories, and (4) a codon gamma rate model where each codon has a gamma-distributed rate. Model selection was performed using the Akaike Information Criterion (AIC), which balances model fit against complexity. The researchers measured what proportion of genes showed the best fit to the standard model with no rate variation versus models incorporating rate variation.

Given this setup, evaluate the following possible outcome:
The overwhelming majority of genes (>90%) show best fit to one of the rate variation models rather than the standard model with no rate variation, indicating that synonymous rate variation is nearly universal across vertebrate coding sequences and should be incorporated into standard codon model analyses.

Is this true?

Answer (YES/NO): YES